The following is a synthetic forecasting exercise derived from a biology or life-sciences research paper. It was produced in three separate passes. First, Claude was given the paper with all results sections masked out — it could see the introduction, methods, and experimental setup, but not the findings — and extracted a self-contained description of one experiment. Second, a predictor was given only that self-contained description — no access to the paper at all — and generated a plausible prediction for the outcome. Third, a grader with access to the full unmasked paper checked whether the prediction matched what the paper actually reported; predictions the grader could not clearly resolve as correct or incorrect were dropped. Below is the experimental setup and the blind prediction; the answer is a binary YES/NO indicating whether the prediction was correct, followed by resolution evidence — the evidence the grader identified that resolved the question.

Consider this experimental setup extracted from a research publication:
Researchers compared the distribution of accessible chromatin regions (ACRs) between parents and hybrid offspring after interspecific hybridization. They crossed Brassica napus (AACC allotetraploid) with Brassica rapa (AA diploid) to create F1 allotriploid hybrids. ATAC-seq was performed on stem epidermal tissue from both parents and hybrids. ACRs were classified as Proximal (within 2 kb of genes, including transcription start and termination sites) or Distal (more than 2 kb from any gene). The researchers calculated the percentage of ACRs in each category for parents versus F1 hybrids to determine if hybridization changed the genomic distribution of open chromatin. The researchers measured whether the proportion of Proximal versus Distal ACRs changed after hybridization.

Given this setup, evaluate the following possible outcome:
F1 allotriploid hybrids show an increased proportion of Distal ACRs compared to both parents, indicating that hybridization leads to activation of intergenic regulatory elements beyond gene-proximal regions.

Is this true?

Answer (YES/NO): YES